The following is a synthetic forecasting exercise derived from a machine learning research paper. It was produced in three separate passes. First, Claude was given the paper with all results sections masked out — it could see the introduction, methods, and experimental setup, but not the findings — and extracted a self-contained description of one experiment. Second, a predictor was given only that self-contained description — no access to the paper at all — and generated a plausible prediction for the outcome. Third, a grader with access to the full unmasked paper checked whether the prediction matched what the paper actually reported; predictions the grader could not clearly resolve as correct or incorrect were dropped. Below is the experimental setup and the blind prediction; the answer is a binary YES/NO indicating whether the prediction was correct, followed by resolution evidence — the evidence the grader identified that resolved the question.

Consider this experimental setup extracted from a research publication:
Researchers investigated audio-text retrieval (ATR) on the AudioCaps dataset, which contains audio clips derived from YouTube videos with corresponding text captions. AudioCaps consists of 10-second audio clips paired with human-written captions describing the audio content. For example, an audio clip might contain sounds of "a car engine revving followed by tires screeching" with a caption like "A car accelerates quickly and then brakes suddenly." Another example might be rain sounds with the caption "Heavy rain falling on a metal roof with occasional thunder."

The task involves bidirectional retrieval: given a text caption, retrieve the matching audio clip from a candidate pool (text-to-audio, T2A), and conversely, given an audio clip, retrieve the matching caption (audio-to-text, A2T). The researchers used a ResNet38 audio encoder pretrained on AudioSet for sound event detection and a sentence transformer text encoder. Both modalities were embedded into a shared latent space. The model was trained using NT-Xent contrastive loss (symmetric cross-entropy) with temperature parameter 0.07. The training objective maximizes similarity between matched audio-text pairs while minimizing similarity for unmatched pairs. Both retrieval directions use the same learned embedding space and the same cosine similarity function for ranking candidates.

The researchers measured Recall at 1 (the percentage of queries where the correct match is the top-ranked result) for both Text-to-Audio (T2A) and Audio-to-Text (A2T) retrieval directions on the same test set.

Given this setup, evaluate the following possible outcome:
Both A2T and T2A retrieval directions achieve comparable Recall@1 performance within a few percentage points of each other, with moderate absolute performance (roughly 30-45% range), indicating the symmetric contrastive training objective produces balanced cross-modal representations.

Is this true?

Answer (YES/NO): NO